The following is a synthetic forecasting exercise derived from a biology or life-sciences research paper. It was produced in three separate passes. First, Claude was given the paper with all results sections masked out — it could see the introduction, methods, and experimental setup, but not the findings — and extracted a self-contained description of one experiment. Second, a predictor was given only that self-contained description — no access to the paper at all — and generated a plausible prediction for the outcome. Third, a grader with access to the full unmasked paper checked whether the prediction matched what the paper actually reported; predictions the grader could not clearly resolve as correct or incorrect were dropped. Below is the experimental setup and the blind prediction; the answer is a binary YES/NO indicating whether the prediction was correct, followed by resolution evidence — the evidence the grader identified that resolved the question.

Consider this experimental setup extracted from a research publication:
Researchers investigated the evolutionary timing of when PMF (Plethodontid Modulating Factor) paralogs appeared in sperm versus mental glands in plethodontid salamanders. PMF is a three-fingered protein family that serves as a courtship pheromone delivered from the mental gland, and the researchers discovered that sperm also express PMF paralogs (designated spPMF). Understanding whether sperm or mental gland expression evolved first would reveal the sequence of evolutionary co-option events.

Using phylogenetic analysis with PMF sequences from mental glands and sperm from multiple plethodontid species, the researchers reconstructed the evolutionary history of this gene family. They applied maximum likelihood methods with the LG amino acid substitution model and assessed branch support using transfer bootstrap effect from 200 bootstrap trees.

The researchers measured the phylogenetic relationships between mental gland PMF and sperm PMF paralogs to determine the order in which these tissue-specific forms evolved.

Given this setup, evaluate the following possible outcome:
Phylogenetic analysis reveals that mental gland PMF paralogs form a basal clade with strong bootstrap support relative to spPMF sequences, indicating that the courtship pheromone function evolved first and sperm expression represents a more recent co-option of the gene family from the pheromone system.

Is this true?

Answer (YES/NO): NO